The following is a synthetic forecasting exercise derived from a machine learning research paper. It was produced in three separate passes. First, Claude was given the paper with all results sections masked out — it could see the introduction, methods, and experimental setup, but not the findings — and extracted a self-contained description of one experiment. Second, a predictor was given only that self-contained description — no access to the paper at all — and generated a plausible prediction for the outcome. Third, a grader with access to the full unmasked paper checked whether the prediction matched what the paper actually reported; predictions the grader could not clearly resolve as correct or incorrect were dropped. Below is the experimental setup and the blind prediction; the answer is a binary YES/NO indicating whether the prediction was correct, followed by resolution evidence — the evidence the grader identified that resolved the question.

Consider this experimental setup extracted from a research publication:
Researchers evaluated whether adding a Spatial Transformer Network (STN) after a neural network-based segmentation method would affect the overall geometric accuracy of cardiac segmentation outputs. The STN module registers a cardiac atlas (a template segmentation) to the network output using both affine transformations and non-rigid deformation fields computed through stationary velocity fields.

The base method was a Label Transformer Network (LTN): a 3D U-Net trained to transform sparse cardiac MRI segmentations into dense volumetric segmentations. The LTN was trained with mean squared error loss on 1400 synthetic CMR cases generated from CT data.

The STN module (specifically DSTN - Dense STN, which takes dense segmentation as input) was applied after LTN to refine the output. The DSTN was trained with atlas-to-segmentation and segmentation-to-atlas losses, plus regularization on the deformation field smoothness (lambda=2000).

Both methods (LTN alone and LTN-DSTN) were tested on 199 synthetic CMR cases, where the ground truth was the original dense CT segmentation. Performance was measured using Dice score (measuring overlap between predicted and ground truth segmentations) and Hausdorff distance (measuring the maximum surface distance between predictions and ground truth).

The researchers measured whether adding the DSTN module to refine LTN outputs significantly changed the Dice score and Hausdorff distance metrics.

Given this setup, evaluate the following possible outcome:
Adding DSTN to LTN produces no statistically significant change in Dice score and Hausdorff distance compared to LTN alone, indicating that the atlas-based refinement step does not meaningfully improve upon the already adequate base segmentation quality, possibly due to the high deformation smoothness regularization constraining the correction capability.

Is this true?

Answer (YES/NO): NO